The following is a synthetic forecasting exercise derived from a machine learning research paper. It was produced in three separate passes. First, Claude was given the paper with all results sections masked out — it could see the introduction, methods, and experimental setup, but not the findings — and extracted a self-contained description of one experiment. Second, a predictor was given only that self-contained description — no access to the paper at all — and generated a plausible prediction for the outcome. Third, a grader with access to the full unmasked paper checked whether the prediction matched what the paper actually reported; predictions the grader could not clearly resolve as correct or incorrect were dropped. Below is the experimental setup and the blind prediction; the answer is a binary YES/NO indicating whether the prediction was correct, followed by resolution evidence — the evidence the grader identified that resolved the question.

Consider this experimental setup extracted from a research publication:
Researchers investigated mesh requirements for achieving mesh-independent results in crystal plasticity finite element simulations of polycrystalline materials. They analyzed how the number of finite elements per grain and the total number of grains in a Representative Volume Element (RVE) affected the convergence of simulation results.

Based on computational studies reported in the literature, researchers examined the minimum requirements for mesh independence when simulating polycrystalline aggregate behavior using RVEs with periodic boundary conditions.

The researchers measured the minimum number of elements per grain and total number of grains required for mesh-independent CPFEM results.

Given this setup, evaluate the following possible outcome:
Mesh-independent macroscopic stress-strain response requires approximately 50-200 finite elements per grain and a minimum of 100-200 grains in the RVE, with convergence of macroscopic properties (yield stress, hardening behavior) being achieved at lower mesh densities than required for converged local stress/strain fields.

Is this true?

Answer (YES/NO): NO